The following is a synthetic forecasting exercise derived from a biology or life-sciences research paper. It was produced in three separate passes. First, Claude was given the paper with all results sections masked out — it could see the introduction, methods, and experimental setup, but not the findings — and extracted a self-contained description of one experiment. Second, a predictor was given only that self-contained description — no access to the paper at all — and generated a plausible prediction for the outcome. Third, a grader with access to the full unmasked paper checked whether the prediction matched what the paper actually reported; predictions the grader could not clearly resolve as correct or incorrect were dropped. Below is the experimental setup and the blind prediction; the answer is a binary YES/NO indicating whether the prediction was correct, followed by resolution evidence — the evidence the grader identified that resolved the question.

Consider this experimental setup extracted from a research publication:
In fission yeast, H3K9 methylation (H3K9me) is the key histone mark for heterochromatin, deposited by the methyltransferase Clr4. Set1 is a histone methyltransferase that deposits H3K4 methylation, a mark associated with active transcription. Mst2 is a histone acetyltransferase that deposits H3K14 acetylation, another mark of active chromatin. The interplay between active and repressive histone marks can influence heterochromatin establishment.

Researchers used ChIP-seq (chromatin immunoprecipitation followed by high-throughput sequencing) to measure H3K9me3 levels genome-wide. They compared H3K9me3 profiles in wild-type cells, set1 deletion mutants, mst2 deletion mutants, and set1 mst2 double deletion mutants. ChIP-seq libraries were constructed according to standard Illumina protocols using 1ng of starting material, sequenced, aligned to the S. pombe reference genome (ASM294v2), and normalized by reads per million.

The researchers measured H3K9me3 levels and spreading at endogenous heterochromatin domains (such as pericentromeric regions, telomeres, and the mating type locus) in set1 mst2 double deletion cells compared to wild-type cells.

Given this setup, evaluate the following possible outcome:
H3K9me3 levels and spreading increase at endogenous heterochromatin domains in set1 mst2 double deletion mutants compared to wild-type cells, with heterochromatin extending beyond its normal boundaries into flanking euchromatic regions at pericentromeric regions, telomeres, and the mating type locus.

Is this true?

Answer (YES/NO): NO